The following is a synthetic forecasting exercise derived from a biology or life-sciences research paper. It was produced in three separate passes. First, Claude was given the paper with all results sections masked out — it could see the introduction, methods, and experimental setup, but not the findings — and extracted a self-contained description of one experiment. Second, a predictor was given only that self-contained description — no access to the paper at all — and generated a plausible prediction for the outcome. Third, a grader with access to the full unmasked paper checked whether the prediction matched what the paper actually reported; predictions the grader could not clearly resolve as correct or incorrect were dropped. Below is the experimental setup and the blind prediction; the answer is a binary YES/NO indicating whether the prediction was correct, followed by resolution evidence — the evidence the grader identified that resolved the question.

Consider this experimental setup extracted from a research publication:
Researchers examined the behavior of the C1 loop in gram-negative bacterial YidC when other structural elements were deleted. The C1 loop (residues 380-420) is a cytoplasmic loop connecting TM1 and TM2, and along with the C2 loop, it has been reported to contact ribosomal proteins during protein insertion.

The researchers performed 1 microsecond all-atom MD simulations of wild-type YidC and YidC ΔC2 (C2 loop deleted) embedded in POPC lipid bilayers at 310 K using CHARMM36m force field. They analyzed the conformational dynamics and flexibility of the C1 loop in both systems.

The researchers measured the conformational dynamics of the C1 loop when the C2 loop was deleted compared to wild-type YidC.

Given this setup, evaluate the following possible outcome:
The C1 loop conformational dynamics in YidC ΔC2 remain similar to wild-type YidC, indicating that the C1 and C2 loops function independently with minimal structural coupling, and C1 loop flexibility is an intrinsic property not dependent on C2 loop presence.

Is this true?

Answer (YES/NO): NO